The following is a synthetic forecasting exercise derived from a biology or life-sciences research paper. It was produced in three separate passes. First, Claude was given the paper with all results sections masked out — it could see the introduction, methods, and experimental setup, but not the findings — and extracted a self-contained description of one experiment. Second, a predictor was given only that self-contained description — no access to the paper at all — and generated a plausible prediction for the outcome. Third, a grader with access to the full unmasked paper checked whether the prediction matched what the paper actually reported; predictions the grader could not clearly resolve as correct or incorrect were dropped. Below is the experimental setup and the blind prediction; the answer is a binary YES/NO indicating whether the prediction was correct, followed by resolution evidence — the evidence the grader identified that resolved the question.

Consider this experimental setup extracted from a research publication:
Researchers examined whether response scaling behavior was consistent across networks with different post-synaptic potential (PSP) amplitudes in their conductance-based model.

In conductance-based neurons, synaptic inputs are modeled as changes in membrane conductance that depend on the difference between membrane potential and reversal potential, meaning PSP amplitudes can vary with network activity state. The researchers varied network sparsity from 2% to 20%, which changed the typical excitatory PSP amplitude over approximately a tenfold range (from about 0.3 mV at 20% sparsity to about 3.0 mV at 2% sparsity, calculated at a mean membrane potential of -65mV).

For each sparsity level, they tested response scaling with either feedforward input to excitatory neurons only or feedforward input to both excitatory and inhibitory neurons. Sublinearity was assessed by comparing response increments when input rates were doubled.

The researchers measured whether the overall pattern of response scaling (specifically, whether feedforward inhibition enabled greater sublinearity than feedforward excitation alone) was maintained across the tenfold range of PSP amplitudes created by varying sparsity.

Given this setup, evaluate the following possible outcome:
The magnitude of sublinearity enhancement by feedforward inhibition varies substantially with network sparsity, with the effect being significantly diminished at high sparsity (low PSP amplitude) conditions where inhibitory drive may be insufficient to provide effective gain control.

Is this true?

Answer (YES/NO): NO